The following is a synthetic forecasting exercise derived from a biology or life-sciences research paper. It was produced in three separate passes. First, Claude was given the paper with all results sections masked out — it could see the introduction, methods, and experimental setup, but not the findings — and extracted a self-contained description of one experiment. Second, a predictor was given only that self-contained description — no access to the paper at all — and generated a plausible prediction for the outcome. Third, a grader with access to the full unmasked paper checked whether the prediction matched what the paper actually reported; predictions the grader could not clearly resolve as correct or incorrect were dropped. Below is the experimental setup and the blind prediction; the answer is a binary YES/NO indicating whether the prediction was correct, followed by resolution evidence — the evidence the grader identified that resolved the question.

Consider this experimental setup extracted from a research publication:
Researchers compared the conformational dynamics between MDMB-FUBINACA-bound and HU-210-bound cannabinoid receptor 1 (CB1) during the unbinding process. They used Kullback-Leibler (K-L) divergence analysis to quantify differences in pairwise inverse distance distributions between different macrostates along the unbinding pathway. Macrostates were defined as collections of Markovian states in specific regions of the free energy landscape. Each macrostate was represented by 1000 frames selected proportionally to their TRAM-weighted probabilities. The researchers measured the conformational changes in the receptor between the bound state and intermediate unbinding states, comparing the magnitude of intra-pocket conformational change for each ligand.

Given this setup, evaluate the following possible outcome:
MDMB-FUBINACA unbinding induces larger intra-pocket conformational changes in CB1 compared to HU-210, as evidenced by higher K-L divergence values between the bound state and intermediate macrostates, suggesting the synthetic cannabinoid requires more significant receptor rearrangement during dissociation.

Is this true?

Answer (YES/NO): NO